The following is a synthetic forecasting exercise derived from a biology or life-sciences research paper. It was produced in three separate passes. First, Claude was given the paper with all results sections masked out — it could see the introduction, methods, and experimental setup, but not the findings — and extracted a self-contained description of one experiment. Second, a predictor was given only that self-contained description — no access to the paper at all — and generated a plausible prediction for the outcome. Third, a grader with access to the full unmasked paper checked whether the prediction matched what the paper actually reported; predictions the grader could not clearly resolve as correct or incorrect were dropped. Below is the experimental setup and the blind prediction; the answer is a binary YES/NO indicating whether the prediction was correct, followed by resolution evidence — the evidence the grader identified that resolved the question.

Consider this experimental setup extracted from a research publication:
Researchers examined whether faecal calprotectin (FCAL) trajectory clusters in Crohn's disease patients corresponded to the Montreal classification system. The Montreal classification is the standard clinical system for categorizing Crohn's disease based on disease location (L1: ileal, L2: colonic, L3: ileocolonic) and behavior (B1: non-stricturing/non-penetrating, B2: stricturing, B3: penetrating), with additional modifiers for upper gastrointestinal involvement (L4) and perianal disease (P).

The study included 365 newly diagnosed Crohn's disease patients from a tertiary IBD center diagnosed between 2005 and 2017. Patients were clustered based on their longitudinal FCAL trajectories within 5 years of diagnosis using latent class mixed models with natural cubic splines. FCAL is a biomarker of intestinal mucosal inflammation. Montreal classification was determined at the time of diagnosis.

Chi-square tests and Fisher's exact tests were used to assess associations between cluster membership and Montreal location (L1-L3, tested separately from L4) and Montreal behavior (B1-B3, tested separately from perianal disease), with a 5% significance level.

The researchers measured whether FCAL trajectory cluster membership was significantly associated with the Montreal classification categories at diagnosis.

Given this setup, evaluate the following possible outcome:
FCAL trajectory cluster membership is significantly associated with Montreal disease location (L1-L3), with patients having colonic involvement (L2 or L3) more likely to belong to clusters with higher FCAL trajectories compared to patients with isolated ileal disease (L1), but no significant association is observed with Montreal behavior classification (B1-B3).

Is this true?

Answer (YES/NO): NO